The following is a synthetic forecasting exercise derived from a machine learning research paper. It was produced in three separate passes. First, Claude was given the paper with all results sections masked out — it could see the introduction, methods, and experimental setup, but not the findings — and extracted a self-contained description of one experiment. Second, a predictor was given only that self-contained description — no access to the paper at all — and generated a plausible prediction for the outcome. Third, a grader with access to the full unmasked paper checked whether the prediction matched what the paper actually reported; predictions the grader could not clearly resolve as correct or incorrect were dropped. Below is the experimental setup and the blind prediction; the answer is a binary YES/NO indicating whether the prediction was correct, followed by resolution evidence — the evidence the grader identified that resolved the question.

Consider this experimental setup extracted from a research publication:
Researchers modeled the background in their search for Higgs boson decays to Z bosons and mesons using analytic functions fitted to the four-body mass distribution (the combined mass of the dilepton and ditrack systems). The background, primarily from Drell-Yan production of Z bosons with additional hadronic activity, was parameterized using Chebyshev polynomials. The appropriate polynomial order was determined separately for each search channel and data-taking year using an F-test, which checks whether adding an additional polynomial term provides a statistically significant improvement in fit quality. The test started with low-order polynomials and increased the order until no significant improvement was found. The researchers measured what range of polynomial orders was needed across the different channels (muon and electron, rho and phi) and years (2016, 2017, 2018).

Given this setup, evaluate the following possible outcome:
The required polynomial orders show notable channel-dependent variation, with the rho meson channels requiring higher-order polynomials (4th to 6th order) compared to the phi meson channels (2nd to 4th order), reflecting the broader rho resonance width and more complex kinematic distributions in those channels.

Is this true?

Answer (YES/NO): NO